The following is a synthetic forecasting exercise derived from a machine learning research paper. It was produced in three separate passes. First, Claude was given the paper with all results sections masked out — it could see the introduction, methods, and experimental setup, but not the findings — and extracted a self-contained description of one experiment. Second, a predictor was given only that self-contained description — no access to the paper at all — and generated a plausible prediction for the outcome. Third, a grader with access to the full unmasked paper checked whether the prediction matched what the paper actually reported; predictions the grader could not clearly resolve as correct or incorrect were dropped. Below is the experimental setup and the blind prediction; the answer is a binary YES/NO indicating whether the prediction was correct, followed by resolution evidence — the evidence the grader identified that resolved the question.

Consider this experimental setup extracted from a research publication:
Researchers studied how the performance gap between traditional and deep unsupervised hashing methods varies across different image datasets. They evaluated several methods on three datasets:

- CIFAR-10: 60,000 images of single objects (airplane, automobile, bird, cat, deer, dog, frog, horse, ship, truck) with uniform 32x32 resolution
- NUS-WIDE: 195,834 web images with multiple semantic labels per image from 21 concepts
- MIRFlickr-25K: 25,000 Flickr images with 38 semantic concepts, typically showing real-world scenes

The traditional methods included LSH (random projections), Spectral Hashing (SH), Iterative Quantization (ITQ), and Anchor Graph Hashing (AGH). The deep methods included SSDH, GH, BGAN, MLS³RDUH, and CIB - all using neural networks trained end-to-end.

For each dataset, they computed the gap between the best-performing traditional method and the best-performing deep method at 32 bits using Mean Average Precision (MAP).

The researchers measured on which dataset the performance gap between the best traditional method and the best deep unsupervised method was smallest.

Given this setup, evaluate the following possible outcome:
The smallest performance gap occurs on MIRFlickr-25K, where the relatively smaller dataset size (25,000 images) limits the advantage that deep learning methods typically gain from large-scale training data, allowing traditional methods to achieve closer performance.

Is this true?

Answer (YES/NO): YES